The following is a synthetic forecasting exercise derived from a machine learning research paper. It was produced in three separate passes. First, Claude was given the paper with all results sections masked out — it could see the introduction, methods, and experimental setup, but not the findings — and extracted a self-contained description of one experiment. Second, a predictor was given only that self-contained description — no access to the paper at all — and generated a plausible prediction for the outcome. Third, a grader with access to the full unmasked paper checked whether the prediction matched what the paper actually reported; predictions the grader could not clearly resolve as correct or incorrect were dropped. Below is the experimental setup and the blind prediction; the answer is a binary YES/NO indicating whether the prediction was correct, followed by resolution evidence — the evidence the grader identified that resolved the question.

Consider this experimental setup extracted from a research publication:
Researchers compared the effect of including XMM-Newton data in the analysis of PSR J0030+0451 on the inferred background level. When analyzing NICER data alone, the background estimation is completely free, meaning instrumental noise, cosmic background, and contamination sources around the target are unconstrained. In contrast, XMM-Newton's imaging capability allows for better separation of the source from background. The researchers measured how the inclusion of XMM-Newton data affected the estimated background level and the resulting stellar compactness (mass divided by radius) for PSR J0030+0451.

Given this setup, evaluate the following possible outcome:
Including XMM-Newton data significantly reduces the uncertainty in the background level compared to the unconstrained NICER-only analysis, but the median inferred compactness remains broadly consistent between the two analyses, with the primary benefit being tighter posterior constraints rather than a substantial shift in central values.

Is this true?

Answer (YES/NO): NO